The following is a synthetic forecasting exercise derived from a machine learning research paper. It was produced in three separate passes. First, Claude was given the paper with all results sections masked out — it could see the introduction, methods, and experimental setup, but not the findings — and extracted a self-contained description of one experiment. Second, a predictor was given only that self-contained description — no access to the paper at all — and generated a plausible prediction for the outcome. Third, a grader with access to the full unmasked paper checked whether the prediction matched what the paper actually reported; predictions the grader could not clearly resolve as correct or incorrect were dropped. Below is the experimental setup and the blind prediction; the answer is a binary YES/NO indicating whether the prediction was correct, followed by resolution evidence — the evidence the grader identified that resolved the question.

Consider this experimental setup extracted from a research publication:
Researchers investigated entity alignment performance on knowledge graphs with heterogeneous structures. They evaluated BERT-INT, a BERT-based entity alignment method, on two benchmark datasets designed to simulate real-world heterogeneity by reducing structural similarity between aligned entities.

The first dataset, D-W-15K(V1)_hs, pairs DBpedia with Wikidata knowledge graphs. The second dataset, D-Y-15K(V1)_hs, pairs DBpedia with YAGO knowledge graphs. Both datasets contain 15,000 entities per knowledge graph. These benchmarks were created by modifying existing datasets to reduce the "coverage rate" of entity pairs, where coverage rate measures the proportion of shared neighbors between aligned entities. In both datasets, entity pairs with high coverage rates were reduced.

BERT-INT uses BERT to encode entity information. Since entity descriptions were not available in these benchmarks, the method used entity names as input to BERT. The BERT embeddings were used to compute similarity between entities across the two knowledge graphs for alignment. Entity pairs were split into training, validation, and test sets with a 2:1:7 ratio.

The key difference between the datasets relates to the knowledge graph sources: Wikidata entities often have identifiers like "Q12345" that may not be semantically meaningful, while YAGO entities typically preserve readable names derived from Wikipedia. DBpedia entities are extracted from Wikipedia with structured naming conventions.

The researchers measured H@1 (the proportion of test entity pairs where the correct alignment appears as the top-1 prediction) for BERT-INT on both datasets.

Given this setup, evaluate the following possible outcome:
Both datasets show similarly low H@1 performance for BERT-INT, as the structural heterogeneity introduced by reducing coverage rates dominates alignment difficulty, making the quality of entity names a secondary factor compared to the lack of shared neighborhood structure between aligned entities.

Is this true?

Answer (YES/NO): NO